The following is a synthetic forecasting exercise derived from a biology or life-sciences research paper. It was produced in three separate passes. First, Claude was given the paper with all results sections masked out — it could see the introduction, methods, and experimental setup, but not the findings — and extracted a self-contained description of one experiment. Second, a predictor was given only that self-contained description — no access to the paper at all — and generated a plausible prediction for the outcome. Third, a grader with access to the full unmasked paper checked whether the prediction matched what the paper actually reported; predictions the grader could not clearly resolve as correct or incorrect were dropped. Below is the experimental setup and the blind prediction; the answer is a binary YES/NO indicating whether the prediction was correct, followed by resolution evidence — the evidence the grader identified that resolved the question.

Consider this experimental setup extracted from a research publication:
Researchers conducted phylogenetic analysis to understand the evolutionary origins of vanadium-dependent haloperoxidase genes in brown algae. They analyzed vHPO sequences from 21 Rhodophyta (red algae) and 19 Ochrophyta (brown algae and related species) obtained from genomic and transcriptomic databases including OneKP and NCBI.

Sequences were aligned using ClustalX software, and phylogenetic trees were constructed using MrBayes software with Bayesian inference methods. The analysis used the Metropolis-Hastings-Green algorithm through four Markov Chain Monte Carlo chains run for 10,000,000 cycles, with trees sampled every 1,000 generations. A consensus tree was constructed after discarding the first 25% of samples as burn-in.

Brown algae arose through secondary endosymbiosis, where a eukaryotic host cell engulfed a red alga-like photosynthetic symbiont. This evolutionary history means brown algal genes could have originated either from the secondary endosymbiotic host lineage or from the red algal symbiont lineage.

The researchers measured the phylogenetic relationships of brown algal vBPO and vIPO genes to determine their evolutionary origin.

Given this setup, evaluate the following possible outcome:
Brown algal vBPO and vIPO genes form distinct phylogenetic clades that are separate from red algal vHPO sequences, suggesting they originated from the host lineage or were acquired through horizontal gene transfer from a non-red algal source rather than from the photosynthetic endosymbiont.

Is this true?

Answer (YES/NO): YES